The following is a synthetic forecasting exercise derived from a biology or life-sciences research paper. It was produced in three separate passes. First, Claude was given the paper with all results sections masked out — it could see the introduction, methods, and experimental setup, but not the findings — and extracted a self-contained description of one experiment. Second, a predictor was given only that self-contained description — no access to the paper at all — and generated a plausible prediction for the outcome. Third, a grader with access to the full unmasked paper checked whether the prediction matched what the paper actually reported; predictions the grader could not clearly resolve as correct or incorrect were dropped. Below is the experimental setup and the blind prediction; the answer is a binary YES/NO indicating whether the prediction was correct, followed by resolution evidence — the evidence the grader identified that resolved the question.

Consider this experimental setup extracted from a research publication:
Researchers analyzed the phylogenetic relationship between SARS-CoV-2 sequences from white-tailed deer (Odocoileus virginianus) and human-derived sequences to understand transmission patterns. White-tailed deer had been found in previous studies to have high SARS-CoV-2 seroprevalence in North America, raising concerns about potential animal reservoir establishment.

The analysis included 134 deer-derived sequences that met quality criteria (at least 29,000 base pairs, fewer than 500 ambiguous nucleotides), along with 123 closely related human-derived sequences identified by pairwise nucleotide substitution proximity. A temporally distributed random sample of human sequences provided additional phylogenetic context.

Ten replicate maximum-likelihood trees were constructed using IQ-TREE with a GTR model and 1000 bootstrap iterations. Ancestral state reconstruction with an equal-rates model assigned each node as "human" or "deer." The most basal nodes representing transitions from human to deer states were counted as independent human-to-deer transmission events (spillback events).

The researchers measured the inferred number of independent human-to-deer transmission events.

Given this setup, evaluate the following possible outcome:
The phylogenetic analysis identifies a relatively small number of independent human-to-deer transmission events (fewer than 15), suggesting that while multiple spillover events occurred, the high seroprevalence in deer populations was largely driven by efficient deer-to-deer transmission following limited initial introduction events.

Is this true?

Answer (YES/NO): YES